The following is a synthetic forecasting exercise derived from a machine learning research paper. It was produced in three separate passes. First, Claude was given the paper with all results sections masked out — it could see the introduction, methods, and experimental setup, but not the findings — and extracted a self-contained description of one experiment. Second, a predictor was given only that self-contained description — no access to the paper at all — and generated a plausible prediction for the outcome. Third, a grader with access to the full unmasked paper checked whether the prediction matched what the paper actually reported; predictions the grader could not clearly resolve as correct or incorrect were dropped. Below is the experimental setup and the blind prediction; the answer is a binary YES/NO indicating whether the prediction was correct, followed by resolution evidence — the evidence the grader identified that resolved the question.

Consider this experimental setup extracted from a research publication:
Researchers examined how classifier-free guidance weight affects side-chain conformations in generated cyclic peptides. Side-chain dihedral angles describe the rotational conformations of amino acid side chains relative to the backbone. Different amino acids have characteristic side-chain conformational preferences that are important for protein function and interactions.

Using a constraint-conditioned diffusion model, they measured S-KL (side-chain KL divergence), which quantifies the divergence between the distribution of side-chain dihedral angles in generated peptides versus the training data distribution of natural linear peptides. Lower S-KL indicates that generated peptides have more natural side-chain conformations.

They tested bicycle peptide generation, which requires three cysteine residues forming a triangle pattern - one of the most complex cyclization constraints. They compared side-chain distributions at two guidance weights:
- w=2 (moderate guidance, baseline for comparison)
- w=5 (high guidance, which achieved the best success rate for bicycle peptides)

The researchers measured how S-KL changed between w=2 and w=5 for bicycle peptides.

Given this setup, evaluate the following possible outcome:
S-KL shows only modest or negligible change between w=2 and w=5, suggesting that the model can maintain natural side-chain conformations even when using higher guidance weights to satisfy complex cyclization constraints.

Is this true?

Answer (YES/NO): NO